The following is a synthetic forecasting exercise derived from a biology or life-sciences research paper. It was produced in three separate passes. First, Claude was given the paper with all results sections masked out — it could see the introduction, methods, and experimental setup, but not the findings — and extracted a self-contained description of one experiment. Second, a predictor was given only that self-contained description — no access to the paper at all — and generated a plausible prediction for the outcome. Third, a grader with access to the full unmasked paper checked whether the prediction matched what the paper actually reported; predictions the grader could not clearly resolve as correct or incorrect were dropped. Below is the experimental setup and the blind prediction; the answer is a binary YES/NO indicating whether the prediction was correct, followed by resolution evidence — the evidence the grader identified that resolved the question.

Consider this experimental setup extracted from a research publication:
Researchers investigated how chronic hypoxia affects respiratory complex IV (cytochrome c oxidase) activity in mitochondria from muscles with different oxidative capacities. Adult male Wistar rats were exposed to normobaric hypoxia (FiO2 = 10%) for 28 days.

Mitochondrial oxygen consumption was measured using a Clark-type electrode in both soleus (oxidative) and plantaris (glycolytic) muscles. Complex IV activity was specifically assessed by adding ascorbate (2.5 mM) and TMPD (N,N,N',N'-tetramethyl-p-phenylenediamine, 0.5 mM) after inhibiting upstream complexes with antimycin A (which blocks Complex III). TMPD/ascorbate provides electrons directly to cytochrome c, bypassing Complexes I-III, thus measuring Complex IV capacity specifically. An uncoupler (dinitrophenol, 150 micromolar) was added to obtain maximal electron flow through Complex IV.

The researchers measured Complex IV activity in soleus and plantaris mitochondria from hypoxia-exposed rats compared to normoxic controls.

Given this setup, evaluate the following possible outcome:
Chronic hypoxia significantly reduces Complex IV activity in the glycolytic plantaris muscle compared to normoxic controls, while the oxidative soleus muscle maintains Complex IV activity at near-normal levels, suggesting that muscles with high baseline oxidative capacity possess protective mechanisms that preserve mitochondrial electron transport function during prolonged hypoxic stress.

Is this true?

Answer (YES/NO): NO